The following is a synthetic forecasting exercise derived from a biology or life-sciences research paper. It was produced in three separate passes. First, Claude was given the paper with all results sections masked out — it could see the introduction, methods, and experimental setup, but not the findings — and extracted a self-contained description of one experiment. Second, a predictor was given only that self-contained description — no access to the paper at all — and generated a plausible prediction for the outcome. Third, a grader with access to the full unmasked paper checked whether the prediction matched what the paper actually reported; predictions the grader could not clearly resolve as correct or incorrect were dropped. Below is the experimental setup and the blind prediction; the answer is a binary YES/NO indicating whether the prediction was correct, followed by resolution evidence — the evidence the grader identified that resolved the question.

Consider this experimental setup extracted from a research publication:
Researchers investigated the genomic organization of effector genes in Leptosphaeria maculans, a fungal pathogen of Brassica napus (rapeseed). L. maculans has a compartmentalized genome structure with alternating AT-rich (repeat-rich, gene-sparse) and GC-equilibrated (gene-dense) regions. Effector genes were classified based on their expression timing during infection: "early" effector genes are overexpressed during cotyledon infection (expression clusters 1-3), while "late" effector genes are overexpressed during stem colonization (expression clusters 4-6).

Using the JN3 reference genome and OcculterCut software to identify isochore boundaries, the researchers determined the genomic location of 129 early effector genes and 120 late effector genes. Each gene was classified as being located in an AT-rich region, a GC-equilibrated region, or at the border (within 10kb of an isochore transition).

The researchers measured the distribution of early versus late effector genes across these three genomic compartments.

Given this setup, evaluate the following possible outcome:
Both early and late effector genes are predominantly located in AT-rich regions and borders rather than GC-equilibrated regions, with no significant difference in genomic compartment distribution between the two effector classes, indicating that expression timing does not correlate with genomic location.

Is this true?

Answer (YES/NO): NO